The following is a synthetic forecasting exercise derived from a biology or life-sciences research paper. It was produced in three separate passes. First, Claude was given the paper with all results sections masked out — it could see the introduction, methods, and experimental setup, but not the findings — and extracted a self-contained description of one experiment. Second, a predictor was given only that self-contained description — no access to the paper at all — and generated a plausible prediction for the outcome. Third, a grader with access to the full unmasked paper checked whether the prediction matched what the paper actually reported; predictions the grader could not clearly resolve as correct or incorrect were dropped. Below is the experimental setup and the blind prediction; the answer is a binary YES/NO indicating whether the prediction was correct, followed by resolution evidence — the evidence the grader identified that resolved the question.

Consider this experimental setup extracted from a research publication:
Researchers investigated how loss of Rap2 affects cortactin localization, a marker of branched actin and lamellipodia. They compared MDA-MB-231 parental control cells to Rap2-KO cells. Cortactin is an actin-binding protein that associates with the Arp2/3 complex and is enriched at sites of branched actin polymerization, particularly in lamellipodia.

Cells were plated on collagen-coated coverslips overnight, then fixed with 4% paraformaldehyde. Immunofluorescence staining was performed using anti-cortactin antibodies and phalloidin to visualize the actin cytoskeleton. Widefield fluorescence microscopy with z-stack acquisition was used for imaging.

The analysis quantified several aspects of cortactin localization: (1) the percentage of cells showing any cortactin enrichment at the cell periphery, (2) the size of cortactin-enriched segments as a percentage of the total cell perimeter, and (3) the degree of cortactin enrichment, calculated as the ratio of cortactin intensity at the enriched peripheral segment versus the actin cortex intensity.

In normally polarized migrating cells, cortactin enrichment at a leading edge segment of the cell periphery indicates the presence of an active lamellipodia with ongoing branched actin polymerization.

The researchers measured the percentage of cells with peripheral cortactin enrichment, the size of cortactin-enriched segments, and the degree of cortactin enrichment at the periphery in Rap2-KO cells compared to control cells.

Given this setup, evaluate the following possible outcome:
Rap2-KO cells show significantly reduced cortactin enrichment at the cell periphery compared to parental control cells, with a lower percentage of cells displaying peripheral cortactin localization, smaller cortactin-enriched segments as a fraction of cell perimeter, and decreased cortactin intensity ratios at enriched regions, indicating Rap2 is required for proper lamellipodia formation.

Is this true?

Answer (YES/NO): YES